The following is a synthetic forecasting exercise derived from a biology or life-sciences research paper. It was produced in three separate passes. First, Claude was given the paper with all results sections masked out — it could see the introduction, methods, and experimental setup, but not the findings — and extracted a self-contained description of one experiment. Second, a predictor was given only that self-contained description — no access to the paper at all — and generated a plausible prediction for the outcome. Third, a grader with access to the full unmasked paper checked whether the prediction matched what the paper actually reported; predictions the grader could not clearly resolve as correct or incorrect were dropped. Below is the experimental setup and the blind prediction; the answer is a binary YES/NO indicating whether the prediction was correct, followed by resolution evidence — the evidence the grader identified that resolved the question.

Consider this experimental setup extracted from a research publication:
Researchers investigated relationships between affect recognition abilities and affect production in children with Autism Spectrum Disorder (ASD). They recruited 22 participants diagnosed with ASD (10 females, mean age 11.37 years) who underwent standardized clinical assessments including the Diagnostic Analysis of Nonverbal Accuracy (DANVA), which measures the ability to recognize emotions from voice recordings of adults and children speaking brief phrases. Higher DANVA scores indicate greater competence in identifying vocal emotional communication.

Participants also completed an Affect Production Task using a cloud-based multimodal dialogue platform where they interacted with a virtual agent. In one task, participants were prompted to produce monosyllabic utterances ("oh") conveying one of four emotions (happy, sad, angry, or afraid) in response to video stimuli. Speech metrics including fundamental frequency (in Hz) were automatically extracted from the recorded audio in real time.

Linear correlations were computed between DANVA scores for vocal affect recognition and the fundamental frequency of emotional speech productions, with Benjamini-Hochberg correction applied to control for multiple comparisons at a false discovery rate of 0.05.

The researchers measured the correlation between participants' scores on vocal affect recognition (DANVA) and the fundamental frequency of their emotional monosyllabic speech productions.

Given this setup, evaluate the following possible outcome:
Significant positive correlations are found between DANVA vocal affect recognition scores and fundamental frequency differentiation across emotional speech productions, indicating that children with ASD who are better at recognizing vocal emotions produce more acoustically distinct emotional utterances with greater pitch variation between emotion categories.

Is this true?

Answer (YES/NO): NO